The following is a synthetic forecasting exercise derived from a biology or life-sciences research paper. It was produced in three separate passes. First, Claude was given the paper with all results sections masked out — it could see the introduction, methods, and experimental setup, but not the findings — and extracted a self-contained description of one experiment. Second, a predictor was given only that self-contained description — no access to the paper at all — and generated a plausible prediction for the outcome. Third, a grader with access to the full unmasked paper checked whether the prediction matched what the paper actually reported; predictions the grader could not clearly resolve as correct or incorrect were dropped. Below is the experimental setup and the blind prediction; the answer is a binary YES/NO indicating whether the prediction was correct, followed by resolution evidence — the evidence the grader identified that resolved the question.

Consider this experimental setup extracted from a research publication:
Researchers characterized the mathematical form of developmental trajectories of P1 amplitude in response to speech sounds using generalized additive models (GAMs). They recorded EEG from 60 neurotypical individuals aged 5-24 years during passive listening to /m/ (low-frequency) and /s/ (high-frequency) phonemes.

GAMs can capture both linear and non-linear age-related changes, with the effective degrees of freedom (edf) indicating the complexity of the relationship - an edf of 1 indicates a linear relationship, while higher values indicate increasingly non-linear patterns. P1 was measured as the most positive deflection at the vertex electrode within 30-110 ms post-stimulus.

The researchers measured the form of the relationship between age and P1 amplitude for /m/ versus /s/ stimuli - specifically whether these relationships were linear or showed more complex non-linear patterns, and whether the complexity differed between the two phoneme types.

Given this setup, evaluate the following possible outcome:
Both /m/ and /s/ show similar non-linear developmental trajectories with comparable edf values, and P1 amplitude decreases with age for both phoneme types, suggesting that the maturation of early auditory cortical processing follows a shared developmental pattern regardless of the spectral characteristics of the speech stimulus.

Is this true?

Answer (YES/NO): NO